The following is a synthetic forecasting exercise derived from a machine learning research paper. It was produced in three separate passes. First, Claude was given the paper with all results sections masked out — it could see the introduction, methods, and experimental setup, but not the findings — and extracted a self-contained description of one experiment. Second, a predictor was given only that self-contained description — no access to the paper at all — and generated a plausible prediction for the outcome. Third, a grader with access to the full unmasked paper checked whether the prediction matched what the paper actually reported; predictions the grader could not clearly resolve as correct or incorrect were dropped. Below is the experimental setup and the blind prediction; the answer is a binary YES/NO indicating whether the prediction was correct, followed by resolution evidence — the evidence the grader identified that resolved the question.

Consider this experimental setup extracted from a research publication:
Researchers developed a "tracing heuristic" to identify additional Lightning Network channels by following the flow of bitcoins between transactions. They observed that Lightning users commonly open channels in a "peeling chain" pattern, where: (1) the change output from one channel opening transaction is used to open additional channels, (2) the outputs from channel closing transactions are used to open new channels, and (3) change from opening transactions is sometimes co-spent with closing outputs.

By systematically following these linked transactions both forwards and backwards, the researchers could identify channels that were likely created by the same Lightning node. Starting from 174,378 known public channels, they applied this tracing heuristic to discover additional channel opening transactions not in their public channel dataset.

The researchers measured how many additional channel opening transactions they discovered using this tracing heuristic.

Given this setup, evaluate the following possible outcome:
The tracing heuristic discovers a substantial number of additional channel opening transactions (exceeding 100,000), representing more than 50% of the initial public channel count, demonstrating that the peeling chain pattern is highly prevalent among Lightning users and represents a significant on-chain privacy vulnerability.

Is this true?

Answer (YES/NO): NO